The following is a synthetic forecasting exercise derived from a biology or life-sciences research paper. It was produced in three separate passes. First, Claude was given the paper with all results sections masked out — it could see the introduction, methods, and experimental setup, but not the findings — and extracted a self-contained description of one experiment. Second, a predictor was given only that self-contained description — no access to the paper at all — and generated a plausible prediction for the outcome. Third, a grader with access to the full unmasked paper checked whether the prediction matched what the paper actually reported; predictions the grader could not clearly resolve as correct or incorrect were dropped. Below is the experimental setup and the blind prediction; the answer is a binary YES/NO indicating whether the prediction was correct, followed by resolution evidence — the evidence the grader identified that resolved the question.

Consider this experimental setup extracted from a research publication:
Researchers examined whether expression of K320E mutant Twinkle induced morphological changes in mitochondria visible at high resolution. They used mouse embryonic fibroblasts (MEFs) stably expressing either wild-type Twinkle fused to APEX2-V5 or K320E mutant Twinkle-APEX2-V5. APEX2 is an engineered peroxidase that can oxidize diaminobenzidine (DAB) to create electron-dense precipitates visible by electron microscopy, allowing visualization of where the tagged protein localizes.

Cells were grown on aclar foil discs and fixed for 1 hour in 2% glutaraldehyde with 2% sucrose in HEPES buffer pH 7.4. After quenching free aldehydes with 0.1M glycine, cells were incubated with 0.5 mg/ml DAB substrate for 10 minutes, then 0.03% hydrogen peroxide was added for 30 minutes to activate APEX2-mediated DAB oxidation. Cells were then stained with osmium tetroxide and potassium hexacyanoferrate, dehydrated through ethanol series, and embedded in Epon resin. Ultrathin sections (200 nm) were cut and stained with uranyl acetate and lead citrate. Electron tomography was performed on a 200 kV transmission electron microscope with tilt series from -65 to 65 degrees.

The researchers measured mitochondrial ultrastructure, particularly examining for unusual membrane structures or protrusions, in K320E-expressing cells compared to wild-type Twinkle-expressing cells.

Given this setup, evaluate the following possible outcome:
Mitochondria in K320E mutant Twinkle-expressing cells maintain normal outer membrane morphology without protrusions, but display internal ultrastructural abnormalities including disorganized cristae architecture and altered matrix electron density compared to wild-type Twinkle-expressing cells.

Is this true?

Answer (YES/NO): NO